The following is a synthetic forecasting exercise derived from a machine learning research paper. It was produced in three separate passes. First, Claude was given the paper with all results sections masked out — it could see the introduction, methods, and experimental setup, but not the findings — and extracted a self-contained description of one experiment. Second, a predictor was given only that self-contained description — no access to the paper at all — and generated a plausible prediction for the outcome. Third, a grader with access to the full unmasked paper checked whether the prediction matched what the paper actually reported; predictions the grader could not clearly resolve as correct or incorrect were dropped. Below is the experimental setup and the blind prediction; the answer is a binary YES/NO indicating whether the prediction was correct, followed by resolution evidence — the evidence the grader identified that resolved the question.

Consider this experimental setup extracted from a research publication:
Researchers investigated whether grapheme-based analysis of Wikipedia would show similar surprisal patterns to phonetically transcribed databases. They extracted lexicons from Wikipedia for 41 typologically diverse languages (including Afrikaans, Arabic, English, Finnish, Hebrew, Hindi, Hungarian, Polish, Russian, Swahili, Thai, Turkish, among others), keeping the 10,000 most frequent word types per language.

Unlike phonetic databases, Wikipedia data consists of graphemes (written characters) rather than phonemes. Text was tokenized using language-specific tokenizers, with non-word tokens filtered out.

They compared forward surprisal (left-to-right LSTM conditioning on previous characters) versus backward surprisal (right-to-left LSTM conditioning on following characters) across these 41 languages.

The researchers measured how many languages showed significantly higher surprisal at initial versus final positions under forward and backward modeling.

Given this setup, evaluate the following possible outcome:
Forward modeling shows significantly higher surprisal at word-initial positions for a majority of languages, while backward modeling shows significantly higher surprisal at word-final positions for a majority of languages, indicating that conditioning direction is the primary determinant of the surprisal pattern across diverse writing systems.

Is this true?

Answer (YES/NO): YES